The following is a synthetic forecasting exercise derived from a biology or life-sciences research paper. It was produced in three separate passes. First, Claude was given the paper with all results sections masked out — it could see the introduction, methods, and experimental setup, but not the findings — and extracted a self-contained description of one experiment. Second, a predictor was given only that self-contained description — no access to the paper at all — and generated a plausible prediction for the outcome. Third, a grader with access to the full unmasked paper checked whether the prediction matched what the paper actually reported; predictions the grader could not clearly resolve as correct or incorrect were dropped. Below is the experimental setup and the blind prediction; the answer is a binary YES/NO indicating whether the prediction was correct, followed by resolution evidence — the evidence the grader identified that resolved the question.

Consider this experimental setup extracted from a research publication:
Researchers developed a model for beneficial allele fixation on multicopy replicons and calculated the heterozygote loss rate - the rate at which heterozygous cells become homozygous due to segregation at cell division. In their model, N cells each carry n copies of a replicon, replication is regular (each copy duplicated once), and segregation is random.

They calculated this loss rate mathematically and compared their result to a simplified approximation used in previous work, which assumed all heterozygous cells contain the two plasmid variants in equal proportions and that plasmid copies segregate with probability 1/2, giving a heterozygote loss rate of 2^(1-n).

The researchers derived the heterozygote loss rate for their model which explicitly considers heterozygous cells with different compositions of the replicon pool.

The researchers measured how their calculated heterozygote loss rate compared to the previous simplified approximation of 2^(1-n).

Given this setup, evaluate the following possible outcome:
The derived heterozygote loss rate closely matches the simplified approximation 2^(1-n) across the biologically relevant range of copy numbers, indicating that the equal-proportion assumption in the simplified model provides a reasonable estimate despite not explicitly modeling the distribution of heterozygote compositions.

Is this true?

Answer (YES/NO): NO